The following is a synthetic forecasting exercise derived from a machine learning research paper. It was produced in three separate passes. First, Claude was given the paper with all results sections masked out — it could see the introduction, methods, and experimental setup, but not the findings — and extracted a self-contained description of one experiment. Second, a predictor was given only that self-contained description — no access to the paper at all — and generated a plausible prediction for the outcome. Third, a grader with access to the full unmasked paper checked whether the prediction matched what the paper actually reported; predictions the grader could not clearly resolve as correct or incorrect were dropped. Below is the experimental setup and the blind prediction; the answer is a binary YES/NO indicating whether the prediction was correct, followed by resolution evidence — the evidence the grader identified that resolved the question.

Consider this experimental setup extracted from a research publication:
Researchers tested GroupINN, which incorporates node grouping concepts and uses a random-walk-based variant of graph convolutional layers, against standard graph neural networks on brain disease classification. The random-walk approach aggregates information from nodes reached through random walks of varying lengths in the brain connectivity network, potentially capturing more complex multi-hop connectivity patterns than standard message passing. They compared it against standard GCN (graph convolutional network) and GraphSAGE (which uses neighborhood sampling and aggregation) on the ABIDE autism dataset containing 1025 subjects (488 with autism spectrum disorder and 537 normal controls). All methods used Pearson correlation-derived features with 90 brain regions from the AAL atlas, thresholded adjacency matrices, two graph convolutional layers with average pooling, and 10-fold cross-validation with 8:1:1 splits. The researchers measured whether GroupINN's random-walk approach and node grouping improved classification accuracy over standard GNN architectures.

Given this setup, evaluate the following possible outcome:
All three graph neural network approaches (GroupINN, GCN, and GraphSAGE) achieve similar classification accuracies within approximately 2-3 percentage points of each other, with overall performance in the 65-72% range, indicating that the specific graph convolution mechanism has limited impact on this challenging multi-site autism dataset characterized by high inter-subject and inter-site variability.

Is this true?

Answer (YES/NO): NO